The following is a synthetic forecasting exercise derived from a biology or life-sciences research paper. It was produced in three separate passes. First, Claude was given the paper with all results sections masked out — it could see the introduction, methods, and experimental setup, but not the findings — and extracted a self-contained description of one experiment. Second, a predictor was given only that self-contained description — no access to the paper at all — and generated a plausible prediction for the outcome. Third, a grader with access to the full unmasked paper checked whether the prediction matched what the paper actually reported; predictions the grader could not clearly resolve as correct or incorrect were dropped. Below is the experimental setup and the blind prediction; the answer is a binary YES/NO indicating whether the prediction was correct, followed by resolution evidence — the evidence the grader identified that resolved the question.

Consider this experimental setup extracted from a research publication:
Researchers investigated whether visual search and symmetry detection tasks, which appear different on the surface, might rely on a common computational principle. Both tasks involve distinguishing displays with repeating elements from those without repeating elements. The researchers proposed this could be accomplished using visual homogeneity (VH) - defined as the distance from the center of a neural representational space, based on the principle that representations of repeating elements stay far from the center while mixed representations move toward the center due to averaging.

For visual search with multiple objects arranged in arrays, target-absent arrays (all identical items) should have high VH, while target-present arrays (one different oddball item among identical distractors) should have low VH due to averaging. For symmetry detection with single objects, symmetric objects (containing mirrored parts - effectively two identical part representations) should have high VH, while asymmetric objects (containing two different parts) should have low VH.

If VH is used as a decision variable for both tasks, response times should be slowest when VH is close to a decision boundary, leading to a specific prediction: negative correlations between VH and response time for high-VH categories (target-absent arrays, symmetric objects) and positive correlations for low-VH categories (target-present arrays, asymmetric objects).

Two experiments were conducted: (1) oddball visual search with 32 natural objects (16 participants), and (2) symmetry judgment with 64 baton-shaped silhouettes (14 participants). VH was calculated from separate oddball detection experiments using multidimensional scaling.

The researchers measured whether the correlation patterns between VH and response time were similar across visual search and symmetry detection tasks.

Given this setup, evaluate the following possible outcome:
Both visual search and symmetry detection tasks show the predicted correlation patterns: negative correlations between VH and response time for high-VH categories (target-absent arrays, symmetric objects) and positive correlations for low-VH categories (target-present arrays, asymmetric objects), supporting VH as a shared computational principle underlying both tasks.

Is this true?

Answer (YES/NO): YES